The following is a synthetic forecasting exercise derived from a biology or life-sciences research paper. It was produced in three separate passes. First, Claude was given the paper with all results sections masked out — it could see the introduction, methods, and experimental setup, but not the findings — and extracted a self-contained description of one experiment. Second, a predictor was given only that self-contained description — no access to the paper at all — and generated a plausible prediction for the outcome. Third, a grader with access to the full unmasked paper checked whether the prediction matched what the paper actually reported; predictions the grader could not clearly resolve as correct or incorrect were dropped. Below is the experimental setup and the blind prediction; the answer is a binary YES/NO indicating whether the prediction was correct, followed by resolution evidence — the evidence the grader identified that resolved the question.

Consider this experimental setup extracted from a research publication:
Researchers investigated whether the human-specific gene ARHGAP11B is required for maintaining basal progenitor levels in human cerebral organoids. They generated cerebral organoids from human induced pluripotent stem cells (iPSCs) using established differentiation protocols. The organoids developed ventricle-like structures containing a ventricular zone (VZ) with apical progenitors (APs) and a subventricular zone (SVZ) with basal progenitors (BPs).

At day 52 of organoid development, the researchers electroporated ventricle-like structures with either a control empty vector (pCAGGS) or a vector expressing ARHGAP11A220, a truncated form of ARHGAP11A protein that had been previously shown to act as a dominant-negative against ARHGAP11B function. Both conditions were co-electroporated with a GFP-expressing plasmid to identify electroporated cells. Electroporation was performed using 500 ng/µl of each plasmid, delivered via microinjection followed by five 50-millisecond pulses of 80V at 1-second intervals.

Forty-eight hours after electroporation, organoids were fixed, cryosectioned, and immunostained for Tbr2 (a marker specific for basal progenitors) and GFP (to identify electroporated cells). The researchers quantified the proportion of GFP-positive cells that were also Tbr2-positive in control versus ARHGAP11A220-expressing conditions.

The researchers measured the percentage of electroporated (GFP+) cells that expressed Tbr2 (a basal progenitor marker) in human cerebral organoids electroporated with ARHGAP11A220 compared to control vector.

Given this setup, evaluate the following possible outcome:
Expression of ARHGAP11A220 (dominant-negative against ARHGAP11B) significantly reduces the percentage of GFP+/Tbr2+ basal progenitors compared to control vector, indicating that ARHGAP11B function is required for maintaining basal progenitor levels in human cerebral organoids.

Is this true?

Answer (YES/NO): YES